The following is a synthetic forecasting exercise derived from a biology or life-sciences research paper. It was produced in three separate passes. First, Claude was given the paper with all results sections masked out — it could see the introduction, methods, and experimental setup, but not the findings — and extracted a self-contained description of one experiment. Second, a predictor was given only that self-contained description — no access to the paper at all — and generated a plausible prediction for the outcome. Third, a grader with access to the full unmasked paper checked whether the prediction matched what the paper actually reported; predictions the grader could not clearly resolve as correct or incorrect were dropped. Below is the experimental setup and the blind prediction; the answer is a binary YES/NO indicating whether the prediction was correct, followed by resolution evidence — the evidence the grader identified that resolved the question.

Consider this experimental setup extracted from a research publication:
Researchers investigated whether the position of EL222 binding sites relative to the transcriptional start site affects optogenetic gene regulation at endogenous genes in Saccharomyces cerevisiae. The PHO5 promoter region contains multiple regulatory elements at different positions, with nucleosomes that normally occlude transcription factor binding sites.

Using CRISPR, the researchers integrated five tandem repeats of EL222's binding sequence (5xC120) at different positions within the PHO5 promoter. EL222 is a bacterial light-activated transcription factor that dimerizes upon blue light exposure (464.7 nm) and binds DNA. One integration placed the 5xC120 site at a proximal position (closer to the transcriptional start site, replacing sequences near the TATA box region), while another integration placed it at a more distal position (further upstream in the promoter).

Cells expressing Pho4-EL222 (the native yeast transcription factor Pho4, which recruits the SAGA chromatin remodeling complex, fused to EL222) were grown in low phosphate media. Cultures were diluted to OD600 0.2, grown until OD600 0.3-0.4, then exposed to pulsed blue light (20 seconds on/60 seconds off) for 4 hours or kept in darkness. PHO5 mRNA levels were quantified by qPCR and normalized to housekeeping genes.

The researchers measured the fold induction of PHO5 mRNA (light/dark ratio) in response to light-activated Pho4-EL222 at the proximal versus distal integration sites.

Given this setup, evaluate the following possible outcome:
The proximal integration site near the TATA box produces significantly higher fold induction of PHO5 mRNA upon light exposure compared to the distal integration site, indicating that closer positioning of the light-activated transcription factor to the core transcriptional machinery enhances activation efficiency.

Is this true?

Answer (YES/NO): YES